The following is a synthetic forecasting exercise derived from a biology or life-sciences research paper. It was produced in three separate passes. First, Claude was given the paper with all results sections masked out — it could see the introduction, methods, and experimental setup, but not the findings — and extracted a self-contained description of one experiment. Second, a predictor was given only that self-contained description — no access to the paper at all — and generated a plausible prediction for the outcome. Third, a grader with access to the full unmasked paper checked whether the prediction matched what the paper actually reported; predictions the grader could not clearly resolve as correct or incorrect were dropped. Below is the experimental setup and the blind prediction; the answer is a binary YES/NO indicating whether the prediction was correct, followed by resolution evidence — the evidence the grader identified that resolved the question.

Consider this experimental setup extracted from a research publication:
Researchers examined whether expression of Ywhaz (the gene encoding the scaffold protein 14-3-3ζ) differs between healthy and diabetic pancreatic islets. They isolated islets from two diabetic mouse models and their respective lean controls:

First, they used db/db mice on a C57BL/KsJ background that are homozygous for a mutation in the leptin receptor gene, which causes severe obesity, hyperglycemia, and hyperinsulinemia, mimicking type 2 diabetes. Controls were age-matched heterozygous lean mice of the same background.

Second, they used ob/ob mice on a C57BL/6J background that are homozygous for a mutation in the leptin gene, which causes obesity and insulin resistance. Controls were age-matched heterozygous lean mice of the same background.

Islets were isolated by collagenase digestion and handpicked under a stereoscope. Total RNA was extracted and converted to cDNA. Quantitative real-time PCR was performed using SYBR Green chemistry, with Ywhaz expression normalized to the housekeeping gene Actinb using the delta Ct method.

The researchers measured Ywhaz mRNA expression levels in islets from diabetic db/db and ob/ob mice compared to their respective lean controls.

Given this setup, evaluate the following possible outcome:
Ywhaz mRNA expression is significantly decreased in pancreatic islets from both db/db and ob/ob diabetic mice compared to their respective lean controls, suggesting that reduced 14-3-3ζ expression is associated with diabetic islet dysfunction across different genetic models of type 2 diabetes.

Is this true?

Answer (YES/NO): NO